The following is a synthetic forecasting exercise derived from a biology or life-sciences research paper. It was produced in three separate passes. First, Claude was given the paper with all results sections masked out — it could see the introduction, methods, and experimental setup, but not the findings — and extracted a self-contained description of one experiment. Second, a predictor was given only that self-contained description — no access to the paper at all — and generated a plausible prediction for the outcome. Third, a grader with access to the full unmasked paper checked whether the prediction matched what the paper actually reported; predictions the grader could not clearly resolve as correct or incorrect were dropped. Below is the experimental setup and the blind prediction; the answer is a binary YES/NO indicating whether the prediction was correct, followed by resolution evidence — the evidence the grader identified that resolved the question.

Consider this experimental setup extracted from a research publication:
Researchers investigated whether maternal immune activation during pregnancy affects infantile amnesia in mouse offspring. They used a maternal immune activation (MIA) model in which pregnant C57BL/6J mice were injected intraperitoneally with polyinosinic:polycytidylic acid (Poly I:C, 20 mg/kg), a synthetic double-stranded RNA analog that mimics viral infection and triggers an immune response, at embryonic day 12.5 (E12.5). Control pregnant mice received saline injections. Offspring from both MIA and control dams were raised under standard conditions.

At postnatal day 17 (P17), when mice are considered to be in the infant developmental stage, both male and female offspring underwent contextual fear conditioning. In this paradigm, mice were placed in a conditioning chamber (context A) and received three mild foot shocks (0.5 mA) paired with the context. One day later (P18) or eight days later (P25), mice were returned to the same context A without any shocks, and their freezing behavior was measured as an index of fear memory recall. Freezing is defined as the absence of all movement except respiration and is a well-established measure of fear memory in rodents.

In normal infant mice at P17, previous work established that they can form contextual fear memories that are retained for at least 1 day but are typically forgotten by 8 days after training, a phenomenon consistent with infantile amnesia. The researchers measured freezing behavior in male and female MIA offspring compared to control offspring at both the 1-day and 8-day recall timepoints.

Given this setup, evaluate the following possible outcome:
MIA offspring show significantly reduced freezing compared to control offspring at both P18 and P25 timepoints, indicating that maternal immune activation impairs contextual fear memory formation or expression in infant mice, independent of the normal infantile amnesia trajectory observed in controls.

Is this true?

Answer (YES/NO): NO